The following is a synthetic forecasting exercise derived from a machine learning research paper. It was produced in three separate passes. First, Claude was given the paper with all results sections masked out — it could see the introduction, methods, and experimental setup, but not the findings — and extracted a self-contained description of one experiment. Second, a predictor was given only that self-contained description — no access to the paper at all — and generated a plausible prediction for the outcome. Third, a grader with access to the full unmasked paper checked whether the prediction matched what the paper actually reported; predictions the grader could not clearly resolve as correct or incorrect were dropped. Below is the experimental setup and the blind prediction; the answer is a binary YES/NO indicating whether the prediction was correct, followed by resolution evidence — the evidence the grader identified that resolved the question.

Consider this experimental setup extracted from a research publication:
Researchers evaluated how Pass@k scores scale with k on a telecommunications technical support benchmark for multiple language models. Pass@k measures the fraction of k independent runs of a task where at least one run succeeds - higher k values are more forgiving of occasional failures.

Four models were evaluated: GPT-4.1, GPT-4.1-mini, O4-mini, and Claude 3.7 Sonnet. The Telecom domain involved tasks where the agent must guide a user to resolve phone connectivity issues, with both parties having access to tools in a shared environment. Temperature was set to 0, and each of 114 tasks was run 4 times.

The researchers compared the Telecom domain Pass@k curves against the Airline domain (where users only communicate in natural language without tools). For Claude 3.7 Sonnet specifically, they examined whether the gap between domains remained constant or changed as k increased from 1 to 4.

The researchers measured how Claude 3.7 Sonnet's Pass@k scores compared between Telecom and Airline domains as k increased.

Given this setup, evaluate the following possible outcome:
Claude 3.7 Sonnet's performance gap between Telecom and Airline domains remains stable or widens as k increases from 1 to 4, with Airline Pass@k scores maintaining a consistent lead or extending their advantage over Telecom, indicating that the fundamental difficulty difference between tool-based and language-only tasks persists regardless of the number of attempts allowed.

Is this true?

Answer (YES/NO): NO